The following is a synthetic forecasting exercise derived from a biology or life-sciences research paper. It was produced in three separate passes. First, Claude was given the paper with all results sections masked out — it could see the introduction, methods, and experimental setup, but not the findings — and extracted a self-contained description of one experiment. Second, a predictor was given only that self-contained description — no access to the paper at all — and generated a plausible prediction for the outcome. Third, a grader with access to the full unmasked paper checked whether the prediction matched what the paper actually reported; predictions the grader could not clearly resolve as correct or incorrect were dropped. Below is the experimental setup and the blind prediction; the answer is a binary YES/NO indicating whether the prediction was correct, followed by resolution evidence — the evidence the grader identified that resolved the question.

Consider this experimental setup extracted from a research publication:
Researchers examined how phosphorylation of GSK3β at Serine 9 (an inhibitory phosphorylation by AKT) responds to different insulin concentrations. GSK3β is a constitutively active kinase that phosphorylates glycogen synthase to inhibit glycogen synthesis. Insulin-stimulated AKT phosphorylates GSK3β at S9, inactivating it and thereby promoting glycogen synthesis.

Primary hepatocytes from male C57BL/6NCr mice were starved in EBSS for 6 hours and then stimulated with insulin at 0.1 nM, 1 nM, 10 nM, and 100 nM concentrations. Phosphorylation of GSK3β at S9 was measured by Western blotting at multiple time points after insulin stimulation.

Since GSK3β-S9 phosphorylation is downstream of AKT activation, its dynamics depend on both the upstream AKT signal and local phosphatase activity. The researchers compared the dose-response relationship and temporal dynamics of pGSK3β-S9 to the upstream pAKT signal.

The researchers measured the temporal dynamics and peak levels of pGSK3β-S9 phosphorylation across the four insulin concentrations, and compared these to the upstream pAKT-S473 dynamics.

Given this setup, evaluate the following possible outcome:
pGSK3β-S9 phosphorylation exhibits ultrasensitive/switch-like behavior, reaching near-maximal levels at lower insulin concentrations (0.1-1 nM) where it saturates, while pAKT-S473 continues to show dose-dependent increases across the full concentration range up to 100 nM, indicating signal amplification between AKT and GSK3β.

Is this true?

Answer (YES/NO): NO